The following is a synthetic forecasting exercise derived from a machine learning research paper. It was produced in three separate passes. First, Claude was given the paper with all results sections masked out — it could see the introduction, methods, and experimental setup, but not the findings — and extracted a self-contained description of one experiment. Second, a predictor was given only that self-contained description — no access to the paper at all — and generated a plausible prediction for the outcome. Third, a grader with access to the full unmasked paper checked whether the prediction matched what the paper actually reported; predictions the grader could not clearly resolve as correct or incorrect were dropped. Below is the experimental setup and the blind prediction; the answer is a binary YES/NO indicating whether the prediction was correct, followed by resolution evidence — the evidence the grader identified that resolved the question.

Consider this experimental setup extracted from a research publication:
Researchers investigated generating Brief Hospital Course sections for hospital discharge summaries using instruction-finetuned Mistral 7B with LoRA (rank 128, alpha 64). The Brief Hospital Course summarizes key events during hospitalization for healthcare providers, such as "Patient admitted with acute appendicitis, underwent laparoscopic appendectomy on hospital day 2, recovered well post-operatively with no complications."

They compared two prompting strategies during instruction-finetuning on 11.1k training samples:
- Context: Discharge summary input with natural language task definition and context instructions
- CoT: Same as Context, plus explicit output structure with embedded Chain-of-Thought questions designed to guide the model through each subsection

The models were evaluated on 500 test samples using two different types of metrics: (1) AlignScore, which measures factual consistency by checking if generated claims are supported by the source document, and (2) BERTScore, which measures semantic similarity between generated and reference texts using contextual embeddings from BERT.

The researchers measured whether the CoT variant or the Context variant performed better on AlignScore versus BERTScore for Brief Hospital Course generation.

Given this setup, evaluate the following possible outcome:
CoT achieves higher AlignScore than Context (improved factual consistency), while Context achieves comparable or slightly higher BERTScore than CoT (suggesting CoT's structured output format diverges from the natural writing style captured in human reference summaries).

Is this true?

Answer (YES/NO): NO